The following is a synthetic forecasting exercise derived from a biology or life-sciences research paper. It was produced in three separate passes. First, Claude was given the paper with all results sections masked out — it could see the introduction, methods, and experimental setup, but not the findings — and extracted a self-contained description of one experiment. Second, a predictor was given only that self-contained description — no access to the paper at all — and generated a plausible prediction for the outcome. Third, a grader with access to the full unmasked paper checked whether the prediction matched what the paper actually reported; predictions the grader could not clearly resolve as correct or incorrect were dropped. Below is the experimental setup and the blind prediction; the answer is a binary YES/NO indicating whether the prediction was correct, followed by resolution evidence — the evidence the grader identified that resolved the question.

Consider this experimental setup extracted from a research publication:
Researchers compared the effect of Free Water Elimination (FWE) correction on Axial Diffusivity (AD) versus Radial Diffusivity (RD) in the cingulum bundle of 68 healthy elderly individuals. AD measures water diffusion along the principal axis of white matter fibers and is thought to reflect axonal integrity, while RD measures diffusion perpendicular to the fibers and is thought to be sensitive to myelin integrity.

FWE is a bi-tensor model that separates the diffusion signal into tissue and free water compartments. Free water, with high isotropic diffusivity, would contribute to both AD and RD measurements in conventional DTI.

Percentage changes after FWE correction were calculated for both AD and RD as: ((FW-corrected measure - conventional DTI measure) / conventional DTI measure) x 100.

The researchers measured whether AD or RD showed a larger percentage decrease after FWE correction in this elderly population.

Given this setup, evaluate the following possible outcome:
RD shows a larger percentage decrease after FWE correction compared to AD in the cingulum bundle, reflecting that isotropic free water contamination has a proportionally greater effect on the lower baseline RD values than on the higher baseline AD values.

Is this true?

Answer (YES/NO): YES